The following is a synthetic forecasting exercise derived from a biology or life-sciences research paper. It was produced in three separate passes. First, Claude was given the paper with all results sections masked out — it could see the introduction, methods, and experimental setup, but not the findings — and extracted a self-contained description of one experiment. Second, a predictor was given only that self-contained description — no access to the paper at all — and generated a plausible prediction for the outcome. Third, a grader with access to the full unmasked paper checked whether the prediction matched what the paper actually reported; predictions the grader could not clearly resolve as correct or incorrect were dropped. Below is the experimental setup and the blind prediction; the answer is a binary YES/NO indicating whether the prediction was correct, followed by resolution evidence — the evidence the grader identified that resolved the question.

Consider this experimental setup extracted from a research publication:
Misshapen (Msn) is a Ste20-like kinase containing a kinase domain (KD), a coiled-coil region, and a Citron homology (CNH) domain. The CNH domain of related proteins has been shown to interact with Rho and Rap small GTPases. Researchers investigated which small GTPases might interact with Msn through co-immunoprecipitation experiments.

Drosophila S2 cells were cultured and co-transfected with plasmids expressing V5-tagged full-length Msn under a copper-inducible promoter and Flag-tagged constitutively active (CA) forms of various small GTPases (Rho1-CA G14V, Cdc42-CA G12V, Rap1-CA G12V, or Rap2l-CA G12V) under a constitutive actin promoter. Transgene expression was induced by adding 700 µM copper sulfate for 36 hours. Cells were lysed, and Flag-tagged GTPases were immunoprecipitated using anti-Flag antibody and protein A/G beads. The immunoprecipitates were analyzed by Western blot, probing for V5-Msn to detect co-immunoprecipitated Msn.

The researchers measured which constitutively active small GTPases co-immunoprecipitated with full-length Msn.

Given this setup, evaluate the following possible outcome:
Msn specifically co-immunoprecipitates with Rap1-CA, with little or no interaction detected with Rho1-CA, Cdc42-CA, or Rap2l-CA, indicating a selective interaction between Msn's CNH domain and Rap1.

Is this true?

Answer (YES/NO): NO